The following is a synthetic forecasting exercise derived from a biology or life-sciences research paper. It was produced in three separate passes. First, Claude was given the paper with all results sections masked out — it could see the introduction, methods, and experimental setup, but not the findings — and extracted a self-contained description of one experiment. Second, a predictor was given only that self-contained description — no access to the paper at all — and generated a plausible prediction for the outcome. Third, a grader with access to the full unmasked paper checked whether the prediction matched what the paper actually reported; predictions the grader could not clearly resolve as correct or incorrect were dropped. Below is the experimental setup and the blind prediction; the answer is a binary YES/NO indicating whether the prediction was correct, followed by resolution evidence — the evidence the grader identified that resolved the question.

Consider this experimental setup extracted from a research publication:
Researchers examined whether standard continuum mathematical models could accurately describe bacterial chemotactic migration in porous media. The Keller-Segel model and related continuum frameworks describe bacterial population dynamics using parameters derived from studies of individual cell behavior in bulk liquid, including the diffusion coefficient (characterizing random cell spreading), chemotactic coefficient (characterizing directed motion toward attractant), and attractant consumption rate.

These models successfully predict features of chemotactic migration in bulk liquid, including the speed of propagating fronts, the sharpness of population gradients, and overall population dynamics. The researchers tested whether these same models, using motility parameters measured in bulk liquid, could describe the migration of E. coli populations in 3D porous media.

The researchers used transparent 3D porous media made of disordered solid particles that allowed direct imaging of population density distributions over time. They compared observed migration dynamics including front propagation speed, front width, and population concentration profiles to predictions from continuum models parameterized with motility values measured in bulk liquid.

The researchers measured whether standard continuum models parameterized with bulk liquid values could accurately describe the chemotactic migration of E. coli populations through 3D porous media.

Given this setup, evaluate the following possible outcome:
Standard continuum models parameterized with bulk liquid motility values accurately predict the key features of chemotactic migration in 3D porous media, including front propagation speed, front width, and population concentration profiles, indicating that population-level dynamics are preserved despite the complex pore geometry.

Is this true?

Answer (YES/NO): NO